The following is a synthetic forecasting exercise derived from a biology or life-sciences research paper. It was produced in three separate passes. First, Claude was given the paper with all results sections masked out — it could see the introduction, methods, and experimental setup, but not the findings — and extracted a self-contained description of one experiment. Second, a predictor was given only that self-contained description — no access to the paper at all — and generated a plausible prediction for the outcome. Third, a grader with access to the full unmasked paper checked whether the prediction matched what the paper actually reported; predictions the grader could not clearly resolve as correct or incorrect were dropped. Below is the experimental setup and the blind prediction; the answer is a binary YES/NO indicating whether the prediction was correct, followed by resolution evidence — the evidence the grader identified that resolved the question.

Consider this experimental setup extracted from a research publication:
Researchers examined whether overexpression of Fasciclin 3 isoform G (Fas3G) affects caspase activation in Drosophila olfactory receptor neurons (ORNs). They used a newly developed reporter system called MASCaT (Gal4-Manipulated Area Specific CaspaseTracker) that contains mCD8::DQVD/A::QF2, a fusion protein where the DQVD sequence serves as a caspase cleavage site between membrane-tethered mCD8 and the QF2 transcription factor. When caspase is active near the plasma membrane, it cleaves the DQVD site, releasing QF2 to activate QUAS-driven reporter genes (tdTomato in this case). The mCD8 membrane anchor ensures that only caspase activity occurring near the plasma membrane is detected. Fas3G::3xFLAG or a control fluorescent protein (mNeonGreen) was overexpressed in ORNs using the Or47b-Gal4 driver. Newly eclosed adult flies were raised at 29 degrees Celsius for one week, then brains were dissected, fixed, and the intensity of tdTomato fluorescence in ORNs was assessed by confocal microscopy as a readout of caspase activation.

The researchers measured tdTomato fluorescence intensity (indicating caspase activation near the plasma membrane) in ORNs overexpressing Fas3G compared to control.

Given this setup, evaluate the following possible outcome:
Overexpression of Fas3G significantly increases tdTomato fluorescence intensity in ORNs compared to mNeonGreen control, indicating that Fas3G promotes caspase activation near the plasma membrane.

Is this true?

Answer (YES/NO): YES